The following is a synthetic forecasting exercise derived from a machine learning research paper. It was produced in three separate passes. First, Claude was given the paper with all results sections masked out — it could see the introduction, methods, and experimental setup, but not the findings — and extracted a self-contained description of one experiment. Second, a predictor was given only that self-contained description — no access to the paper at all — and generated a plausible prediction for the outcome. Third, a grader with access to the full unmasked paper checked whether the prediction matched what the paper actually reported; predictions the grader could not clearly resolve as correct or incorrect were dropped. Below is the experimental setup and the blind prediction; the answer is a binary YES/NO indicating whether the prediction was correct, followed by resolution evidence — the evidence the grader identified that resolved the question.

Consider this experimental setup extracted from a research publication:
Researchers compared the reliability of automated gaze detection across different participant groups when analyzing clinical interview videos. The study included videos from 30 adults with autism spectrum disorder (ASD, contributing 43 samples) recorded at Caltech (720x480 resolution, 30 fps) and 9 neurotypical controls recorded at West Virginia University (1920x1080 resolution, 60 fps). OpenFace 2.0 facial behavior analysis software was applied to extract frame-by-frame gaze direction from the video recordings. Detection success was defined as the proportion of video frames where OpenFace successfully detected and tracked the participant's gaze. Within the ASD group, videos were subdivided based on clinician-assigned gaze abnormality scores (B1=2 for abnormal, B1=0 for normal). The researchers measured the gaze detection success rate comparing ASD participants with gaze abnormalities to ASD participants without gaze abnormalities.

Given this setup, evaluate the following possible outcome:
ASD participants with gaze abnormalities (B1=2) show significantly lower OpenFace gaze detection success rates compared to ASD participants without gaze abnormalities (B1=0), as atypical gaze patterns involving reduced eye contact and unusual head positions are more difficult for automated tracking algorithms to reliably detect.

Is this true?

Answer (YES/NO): YES